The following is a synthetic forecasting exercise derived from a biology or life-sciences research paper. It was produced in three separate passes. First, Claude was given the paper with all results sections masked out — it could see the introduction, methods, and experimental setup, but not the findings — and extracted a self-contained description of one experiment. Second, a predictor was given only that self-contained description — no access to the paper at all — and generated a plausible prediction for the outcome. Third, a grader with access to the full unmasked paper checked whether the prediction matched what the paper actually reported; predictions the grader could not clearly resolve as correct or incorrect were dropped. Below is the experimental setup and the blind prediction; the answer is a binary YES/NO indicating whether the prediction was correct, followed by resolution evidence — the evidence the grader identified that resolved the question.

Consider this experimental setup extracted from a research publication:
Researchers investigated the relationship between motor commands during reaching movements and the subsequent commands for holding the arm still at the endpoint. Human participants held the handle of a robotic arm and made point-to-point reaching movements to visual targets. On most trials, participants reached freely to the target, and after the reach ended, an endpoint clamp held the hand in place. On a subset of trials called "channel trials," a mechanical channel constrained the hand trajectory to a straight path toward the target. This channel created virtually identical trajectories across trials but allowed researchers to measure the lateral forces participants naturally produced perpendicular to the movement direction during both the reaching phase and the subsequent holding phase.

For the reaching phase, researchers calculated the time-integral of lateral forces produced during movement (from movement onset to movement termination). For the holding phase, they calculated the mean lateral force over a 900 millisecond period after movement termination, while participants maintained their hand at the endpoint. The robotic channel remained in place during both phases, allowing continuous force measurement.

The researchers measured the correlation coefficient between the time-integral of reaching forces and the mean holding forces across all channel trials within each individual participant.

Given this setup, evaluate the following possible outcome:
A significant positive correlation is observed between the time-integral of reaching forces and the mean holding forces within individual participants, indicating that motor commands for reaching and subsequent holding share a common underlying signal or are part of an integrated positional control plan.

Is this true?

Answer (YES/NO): YES